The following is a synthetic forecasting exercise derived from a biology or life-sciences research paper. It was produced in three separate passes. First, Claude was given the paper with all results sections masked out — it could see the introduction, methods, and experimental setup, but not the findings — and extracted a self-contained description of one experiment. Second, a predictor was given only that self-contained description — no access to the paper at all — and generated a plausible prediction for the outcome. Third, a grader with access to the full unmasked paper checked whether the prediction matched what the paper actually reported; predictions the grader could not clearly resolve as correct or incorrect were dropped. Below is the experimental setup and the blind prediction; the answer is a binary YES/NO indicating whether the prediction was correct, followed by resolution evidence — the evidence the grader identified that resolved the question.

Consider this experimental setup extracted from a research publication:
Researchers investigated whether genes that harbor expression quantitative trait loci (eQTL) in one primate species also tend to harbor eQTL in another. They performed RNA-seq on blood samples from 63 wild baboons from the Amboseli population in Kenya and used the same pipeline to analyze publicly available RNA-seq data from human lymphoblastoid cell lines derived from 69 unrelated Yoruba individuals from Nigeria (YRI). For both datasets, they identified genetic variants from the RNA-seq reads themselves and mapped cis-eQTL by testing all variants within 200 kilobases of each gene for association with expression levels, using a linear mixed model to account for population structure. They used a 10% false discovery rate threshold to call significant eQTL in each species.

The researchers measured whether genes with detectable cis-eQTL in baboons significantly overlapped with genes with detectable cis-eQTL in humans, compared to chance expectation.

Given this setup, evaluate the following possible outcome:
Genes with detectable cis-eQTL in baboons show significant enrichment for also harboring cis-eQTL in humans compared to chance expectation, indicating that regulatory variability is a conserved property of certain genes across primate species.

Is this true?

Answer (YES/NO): YES